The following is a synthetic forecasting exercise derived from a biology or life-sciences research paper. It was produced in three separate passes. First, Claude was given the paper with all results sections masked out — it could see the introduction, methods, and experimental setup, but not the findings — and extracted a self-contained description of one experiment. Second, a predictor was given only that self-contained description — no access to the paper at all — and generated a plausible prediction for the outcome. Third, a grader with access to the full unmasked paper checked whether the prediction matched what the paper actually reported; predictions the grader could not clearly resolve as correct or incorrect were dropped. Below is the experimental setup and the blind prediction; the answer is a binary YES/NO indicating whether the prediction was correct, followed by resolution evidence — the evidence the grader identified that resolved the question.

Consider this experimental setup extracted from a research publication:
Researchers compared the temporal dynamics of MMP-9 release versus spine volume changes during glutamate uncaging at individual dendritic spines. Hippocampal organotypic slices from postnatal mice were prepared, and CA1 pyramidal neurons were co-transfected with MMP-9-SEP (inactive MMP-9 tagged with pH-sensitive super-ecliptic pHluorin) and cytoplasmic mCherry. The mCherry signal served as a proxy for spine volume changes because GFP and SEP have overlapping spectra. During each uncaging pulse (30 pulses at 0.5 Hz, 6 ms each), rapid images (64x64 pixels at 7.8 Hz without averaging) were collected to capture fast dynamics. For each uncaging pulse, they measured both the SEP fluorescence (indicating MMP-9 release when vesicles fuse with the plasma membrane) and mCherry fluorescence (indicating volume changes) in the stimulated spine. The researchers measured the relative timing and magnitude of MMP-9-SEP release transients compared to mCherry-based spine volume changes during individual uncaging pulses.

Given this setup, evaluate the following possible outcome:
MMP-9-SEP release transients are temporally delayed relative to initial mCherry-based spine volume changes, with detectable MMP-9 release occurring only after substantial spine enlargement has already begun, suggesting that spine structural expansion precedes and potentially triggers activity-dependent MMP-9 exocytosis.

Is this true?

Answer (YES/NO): NO